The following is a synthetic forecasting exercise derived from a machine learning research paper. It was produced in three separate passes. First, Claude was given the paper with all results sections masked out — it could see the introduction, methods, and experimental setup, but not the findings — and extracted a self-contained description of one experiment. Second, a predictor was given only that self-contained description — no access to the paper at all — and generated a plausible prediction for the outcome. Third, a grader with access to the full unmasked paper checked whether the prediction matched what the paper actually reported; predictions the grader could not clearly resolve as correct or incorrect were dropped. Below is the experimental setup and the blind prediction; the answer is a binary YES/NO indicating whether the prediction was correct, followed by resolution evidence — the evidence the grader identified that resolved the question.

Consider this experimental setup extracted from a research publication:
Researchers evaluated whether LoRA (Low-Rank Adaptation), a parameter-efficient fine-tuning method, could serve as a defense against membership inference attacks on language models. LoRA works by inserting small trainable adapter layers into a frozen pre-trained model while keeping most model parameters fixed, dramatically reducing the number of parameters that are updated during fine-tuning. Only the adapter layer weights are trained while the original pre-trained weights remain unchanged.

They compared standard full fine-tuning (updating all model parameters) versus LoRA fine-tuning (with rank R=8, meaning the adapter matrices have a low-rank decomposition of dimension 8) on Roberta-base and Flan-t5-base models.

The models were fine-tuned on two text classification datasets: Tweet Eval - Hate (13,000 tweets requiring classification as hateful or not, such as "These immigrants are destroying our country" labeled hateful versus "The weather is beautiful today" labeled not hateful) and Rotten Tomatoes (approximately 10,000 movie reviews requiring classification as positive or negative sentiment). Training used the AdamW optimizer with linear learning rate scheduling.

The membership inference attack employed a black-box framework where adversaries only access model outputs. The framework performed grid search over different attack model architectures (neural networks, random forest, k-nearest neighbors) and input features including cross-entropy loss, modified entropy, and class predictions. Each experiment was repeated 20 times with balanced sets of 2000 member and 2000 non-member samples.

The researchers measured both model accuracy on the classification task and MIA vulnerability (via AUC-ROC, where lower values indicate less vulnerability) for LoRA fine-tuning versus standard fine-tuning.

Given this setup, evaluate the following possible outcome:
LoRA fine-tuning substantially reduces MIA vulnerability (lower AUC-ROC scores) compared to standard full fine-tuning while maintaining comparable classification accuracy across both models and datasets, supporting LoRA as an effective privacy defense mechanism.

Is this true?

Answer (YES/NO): YES